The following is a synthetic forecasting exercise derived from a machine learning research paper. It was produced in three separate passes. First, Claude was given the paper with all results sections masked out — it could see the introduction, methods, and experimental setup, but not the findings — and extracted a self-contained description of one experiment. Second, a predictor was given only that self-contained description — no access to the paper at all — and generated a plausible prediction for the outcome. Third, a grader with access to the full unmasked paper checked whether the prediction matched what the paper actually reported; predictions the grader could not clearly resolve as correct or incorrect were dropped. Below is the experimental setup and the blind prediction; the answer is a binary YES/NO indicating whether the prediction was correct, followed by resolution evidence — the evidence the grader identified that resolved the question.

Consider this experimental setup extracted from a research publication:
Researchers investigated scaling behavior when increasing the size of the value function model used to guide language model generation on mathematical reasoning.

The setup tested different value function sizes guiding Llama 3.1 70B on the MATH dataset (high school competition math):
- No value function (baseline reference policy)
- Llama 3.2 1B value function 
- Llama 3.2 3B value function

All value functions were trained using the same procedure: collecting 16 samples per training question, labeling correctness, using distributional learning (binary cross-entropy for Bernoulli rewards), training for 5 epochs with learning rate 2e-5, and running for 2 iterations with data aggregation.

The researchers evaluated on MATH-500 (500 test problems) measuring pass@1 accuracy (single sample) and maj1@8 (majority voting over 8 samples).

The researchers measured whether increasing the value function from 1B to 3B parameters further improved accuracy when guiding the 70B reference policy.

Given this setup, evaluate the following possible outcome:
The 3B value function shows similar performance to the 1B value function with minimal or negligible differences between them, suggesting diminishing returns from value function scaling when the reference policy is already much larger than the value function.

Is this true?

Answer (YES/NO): NO